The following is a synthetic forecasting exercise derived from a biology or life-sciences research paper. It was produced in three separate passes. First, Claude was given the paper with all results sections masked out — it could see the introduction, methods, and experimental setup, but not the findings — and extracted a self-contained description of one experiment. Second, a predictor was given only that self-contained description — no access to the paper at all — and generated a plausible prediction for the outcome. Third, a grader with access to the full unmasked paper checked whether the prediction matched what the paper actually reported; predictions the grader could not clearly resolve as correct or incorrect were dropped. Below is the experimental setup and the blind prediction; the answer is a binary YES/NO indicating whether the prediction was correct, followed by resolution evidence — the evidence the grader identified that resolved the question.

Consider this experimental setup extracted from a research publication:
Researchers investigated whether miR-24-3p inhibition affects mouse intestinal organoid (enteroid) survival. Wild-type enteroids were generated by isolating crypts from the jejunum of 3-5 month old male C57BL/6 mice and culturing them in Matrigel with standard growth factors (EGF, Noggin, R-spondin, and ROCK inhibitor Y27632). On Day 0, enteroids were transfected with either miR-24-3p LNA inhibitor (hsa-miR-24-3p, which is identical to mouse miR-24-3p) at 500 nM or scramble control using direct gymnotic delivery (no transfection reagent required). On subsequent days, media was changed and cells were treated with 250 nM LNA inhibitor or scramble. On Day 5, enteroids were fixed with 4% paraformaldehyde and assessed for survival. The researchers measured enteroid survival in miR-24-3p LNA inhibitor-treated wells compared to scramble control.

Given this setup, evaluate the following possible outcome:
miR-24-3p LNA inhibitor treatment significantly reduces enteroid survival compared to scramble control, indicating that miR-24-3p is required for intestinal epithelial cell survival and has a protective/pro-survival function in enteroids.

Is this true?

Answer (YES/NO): YES